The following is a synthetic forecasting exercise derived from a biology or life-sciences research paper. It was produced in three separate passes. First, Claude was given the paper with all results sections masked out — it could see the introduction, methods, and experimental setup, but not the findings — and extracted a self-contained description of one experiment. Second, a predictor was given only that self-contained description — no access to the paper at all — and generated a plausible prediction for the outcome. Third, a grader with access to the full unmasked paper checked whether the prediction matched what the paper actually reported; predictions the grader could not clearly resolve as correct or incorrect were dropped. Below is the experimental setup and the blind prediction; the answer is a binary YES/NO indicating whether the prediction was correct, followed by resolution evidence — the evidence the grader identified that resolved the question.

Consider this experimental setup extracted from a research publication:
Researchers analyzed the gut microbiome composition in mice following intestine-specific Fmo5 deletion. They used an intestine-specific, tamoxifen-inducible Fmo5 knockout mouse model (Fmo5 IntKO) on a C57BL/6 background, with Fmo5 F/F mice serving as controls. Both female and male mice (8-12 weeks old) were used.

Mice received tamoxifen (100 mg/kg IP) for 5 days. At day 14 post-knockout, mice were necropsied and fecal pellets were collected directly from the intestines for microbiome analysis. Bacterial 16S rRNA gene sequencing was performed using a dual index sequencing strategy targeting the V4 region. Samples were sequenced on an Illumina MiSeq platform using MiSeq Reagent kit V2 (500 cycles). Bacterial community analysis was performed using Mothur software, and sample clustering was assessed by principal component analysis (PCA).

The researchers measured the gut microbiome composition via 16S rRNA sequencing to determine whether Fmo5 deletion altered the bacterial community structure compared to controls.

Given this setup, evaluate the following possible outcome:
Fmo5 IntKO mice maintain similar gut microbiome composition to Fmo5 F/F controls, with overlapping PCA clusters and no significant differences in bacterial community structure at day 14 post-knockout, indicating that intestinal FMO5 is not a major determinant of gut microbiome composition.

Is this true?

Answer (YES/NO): YES